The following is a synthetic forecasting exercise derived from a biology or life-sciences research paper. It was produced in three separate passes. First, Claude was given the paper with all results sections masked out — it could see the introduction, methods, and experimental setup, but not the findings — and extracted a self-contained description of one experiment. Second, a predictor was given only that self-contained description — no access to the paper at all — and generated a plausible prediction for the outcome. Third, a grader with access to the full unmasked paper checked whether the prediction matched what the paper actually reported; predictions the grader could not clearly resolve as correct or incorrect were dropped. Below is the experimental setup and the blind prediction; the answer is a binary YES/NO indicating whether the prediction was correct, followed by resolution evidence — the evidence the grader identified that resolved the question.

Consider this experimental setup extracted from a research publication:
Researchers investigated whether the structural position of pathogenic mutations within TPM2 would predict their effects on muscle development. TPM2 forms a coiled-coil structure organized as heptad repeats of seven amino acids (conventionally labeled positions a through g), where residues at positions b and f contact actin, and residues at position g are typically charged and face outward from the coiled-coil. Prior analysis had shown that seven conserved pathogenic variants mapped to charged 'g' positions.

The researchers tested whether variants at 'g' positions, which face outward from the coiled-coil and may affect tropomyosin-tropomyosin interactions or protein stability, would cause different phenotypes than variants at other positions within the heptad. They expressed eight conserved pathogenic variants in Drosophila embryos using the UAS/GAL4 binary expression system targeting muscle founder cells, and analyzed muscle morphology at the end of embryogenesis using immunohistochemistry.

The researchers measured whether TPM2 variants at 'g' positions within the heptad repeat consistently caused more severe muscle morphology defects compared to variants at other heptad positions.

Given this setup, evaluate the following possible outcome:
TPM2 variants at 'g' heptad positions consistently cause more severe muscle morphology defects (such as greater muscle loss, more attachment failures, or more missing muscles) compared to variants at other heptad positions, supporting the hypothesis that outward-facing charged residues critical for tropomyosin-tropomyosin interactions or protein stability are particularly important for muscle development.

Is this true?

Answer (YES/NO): NO